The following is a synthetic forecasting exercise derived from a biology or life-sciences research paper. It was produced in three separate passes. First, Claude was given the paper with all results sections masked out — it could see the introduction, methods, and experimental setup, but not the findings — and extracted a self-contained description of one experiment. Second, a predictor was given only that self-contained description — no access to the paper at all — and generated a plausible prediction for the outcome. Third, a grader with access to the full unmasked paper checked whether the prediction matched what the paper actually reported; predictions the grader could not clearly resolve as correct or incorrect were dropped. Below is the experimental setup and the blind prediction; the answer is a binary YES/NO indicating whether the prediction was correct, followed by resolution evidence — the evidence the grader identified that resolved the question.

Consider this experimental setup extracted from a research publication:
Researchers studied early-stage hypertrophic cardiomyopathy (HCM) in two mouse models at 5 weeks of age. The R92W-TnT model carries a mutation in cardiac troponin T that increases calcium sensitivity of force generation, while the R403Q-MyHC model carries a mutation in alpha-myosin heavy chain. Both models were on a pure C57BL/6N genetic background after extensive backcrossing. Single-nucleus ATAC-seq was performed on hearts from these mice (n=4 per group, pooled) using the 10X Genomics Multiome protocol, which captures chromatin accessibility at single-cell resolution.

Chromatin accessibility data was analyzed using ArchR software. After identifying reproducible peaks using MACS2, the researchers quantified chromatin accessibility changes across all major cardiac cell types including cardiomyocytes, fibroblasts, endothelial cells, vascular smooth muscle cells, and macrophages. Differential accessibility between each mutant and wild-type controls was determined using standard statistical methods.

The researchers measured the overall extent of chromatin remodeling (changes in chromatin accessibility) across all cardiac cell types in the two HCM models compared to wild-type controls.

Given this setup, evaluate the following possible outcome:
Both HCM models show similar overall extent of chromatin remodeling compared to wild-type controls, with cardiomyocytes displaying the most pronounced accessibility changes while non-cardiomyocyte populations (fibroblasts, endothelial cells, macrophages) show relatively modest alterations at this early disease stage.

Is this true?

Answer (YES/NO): NO